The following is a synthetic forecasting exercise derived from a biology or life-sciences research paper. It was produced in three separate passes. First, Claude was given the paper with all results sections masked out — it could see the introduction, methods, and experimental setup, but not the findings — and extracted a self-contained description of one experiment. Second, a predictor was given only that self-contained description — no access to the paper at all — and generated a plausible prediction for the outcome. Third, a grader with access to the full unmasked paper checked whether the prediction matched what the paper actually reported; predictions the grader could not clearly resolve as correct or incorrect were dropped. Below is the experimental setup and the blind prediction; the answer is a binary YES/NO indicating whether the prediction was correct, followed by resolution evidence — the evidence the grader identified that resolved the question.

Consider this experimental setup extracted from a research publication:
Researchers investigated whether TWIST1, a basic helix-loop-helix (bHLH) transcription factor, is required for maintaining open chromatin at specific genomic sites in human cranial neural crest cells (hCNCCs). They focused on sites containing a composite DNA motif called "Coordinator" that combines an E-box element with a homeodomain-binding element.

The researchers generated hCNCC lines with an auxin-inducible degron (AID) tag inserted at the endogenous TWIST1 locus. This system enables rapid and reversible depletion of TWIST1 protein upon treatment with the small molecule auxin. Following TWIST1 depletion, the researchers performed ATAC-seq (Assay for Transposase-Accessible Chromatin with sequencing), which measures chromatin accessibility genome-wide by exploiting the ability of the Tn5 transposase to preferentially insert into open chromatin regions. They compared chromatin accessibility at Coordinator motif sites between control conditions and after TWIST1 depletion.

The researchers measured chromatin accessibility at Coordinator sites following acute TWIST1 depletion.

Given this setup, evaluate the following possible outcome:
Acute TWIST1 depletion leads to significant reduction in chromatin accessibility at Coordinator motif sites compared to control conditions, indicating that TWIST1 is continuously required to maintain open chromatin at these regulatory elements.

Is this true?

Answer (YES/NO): YES